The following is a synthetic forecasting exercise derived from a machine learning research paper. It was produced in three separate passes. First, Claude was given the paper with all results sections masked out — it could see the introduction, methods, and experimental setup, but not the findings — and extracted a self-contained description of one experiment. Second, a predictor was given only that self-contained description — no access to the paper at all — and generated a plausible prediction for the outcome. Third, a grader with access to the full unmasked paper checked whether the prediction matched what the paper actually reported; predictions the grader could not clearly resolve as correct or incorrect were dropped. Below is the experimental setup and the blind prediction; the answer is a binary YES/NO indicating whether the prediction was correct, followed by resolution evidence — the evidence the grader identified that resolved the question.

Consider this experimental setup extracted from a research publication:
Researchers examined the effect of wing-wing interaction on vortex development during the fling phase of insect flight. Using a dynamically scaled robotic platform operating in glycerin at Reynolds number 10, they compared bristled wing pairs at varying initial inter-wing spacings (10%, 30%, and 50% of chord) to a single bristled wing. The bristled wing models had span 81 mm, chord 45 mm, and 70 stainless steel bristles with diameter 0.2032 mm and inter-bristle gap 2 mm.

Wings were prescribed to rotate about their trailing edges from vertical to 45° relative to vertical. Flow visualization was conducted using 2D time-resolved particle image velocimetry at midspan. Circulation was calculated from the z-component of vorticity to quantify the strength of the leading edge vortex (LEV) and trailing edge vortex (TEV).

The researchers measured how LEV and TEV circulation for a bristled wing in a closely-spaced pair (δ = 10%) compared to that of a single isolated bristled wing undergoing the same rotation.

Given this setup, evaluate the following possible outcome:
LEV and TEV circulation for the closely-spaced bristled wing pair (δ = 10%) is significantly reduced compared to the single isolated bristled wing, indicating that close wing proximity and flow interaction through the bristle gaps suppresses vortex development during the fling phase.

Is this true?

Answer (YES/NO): NO